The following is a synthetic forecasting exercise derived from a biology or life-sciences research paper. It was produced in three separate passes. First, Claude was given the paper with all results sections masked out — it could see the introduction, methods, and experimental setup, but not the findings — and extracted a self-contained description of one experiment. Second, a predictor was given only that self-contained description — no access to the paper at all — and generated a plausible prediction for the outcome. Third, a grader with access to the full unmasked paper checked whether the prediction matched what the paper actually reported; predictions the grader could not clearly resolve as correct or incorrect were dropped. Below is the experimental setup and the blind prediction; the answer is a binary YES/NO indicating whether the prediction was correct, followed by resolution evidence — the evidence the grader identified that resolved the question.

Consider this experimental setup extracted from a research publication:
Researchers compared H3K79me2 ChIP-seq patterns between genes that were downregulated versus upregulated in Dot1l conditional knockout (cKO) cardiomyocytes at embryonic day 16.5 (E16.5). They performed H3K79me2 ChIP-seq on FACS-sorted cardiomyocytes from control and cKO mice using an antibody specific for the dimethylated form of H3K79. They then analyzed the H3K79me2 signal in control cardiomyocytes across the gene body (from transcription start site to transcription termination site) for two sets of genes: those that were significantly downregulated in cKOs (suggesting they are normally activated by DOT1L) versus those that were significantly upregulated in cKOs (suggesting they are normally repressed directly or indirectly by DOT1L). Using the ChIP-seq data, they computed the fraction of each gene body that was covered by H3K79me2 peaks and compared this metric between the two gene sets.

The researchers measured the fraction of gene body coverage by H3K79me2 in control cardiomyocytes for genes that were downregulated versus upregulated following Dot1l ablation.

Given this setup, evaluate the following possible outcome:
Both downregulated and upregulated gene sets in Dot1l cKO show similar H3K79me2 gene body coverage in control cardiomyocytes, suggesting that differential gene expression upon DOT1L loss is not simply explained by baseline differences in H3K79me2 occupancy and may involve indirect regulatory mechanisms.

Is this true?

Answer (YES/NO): NO